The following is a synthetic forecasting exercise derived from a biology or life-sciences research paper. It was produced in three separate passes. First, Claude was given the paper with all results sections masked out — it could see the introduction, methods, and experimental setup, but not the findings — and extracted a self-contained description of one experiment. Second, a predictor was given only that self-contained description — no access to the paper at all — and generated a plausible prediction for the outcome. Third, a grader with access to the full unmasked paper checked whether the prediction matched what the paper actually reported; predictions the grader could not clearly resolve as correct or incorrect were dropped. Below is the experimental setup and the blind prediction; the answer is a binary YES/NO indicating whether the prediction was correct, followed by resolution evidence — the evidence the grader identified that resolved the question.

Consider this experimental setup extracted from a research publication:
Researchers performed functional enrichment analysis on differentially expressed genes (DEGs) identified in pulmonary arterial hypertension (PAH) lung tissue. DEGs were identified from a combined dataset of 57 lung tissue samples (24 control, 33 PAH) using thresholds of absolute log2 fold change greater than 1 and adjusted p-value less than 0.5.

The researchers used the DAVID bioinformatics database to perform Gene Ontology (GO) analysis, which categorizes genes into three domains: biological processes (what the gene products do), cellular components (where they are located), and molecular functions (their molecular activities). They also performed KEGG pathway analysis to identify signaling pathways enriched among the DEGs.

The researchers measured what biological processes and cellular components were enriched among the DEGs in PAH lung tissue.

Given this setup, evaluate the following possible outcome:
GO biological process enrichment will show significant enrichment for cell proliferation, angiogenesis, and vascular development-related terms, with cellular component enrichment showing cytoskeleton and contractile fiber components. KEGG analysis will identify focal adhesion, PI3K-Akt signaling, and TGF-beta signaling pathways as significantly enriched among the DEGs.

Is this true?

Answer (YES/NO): NO